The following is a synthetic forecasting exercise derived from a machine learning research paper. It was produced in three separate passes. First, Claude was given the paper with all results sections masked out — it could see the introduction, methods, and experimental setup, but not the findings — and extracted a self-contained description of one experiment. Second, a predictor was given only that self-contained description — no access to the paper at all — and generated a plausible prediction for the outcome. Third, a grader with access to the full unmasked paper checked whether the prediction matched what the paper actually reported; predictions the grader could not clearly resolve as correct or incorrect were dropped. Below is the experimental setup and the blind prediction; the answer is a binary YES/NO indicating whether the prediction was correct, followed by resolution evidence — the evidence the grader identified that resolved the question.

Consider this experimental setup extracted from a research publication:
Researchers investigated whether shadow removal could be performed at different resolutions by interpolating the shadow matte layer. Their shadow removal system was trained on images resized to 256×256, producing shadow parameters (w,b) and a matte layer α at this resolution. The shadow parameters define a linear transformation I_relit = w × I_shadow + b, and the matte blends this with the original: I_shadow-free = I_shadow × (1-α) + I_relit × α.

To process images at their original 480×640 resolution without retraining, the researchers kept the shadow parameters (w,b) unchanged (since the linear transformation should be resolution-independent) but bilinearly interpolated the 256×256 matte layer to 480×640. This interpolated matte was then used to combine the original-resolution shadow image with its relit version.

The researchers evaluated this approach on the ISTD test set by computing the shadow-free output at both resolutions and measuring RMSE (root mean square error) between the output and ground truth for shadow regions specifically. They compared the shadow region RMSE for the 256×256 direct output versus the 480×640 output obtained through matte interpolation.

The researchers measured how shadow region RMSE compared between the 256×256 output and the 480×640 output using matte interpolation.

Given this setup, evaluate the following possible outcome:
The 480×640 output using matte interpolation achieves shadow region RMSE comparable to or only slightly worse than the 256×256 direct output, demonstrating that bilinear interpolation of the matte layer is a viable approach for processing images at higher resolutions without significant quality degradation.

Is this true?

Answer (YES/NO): NO